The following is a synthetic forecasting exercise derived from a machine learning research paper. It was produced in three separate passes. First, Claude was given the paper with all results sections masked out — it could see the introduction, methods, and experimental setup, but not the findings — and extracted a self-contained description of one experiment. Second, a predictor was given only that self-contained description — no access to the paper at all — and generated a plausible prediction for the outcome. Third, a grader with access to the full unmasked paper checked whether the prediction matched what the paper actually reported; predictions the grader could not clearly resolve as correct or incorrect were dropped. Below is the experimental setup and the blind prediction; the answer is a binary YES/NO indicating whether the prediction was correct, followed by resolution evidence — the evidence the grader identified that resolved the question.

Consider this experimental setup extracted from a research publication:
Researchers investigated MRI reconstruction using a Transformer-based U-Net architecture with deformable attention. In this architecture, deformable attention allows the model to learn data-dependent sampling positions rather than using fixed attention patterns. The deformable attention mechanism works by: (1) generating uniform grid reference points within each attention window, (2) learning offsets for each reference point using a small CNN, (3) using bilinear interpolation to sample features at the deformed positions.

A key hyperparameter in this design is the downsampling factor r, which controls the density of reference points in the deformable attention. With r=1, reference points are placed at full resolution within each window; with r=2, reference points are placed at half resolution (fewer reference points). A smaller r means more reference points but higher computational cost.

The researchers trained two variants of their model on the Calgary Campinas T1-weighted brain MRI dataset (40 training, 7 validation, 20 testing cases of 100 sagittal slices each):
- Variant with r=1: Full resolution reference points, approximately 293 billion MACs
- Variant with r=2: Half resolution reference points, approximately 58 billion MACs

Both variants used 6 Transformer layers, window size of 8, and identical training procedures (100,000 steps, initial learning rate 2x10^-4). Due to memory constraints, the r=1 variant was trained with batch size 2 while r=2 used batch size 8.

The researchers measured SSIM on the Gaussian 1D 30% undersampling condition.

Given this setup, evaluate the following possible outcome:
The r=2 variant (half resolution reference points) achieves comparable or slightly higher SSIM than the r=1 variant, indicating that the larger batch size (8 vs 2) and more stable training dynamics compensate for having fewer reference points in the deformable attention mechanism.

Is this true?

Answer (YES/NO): NO